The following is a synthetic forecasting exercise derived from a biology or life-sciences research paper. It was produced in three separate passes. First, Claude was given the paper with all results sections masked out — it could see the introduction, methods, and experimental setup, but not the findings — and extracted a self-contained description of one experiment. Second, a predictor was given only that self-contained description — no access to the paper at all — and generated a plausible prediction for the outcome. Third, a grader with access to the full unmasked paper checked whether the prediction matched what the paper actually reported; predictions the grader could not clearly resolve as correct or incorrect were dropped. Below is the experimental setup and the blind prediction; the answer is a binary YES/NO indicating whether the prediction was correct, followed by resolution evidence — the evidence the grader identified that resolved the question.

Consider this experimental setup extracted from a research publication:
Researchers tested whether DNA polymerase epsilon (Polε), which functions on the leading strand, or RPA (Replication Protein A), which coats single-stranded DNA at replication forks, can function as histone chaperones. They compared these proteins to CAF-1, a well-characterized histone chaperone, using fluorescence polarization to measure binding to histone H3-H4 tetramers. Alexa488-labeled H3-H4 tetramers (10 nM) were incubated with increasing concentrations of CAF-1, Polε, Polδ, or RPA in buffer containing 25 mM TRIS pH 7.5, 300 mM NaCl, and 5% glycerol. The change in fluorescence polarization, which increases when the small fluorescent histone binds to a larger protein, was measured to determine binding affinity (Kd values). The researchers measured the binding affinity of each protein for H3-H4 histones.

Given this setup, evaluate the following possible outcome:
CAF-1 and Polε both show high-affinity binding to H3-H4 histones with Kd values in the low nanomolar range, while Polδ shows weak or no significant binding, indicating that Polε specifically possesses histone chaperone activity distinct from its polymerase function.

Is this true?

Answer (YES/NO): NO